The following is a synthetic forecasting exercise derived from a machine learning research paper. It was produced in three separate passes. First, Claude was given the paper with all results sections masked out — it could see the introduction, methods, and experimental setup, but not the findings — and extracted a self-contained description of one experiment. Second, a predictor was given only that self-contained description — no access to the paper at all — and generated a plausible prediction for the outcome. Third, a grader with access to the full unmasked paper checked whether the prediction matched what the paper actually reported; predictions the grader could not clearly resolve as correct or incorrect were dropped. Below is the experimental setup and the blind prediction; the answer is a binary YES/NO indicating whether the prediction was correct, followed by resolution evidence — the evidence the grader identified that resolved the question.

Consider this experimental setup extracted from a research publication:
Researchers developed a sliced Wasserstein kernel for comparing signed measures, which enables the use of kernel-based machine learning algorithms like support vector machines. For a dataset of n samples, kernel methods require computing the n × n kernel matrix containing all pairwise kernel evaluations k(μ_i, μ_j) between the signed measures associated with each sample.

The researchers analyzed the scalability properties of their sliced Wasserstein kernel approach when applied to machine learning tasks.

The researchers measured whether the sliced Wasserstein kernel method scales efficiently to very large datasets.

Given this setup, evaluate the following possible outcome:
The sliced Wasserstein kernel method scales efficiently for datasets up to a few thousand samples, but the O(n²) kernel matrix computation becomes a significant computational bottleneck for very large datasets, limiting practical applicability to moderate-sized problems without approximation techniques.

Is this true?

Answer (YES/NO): YES